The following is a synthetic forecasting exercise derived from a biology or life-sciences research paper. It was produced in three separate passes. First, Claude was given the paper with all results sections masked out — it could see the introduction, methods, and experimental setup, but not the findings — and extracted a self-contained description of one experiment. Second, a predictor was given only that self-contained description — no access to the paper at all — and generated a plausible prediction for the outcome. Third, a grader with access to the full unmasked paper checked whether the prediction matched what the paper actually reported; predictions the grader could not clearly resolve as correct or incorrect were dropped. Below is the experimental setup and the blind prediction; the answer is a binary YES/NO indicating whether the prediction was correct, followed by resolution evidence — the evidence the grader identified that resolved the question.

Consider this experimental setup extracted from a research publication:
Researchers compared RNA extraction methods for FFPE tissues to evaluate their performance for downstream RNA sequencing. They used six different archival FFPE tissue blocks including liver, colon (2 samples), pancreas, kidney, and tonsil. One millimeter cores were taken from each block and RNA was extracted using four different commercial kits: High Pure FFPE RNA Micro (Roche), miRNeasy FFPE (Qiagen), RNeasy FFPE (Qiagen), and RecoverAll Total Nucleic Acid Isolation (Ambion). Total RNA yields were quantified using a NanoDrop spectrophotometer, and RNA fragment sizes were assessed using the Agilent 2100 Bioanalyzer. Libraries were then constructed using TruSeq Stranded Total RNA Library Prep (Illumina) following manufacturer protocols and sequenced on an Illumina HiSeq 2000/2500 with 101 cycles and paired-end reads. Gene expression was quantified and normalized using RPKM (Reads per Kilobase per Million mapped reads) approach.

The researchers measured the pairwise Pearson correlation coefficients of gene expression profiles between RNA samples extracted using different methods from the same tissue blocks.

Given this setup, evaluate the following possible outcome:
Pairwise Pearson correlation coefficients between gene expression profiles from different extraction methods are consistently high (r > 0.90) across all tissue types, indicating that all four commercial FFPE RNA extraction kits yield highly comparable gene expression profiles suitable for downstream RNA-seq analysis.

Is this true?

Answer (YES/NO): NO